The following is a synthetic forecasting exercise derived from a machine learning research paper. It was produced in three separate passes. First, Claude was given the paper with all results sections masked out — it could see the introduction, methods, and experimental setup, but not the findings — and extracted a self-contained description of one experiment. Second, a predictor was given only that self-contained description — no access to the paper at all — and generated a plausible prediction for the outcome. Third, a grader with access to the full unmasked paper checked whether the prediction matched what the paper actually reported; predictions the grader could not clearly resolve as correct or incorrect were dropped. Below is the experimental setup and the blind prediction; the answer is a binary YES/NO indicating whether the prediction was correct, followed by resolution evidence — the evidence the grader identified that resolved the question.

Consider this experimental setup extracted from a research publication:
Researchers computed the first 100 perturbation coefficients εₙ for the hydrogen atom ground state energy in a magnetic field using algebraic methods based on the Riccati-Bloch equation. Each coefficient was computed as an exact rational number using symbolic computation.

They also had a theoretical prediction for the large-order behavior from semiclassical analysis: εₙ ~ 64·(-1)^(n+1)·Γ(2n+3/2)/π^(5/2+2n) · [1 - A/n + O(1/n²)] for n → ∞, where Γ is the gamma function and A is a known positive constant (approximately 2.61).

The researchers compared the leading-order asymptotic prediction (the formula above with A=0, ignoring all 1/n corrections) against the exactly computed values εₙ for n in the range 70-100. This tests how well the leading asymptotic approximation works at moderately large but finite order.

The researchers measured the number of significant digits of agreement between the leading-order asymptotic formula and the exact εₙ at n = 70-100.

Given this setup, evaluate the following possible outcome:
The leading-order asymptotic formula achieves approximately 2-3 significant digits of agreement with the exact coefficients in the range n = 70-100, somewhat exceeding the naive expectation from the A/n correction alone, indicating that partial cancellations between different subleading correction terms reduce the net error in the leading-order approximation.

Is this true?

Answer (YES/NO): NO